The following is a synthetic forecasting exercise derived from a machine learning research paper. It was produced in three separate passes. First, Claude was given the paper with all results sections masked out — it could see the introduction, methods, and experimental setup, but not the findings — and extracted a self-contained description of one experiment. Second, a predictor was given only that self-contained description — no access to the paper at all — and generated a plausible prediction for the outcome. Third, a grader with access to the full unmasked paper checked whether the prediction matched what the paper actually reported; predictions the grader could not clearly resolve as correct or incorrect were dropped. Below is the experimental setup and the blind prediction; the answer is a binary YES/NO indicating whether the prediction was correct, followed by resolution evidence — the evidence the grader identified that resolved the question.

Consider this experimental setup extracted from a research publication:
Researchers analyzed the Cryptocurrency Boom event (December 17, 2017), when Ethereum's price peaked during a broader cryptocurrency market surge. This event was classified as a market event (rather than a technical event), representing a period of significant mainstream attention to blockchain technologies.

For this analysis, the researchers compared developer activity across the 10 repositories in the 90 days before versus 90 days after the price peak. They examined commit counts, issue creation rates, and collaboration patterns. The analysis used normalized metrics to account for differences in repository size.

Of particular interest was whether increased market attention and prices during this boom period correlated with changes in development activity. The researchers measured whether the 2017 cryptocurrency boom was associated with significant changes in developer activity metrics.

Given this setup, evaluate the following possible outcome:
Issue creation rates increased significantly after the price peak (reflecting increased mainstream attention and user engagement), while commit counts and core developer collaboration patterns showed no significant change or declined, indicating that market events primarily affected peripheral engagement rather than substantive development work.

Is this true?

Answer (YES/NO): NO